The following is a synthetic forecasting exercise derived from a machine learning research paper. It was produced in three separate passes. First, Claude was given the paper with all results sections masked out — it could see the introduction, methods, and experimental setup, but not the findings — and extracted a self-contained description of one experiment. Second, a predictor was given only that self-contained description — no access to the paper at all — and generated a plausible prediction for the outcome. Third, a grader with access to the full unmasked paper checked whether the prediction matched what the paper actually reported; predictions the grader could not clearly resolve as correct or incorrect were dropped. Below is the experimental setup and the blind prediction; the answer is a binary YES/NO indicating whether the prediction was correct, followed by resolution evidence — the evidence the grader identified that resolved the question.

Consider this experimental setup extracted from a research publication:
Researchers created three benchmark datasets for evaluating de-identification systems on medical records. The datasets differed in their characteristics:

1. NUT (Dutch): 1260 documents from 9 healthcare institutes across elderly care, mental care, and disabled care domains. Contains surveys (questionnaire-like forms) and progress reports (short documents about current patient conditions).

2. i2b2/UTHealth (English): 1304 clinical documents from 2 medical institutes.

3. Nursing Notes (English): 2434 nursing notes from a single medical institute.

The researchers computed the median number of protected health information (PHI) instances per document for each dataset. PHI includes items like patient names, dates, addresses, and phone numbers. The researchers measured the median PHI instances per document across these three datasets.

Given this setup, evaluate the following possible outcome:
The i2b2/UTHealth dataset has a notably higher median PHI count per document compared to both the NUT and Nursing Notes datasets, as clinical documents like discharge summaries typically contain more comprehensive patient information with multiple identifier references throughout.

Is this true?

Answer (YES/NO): YES